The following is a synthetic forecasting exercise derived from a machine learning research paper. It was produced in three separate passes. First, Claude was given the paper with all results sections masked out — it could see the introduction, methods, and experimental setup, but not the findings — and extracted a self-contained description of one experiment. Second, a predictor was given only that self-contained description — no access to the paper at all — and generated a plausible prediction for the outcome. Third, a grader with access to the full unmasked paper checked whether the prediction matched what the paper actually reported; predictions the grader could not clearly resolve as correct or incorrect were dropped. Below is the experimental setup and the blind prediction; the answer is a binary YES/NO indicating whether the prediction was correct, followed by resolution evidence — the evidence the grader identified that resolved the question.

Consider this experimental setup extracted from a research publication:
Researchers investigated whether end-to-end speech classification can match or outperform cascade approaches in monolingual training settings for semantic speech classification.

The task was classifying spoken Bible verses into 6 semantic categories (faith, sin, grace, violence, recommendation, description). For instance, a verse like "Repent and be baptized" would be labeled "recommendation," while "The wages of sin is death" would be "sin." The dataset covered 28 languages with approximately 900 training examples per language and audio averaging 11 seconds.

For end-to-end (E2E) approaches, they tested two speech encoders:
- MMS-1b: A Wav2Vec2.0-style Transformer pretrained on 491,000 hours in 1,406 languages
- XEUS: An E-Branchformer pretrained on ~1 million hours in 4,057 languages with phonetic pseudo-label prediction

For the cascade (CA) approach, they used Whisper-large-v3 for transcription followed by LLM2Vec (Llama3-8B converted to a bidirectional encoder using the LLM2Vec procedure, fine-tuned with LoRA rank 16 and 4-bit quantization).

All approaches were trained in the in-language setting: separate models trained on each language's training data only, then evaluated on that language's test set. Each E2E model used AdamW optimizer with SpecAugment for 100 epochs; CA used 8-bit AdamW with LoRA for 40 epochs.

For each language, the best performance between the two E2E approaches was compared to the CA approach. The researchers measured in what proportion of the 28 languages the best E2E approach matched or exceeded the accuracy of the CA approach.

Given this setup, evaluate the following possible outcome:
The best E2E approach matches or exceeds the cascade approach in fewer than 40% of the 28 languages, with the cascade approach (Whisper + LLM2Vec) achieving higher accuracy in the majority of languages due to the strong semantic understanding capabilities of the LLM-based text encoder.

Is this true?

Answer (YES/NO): NO